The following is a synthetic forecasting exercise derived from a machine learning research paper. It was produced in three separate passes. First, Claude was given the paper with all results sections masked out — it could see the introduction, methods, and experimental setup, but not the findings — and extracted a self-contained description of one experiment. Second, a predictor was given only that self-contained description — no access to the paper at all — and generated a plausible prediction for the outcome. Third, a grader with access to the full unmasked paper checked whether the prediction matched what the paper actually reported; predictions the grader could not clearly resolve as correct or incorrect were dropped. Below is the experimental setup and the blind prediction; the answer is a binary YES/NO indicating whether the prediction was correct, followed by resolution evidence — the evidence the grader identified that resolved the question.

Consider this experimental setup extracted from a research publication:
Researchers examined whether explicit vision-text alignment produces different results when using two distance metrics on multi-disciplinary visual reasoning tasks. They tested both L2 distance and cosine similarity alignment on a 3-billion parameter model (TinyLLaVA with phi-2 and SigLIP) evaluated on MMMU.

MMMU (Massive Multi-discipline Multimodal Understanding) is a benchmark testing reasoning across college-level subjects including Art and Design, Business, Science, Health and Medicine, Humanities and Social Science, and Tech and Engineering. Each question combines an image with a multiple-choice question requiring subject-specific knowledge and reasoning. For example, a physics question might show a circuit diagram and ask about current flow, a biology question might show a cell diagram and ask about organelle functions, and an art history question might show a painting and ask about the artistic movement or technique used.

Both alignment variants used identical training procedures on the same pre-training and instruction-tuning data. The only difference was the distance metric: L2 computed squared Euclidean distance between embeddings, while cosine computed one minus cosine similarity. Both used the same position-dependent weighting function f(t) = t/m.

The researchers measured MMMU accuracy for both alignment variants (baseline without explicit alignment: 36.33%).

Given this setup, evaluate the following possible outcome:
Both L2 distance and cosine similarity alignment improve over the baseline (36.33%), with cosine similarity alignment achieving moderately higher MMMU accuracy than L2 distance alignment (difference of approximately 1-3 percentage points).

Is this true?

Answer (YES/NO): NO